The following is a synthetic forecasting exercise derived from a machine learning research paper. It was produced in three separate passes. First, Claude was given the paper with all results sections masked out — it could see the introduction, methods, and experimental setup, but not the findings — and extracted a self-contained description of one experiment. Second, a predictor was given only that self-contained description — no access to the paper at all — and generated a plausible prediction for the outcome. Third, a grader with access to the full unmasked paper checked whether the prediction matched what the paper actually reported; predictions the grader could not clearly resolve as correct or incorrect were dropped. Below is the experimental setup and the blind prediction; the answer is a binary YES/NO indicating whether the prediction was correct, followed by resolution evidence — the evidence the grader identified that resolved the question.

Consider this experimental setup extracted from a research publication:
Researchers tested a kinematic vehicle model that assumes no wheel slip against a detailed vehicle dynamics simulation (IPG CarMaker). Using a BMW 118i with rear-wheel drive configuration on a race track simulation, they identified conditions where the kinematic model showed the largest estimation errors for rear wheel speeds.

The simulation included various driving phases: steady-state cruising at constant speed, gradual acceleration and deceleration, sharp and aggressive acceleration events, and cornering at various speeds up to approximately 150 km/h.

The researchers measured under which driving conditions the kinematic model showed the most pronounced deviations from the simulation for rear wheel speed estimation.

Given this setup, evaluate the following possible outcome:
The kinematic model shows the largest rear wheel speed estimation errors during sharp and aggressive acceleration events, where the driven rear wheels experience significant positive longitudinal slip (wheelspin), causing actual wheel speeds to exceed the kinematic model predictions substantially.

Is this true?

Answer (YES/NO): YES